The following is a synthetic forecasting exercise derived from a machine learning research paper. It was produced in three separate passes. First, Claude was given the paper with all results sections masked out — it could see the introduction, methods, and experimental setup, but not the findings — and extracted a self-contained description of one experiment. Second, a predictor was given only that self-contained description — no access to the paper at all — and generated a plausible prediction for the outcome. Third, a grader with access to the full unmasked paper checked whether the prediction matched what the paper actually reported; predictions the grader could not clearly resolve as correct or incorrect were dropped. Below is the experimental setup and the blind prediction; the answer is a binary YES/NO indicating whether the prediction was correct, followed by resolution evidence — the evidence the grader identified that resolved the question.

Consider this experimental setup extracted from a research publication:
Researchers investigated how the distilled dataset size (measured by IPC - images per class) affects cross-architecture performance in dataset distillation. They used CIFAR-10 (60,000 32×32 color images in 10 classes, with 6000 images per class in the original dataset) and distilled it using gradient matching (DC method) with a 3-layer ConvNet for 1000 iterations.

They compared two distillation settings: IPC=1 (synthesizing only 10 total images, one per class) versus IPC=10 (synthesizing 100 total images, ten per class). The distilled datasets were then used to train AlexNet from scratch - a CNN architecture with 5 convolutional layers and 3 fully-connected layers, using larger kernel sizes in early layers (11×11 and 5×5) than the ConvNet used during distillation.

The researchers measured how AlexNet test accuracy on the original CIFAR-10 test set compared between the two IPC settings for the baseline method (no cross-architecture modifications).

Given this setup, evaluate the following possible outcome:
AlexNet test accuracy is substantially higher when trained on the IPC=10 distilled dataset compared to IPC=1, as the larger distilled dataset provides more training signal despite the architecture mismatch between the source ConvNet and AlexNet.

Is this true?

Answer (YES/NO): NO